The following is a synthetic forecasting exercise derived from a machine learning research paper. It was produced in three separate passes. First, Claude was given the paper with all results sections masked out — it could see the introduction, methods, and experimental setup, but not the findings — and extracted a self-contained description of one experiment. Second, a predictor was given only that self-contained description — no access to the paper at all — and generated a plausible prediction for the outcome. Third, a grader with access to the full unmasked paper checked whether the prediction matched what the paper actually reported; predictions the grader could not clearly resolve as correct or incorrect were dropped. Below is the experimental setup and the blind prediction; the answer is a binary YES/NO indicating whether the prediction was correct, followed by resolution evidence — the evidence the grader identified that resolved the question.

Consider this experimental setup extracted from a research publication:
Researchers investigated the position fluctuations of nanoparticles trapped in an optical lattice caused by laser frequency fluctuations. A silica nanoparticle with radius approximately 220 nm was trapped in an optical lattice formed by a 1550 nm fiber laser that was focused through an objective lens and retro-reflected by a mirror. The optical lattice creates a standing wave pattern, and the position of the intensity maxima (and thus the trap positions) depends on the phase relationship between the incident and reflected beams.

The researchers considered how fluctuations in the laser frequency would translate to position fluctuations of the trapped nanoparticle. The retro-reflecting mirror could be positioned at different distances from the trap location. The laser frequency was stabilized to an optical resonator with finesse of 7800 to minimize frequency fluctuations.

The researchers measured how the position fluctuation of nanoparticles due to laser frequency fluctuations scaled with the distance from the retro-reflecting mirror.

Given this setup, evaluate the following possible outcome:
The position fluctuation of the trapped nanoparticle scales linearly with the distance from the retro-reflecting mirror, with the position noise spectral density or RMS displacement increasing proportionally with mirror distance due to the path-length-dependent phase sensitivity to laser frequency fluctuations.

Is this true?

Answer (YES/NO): YES